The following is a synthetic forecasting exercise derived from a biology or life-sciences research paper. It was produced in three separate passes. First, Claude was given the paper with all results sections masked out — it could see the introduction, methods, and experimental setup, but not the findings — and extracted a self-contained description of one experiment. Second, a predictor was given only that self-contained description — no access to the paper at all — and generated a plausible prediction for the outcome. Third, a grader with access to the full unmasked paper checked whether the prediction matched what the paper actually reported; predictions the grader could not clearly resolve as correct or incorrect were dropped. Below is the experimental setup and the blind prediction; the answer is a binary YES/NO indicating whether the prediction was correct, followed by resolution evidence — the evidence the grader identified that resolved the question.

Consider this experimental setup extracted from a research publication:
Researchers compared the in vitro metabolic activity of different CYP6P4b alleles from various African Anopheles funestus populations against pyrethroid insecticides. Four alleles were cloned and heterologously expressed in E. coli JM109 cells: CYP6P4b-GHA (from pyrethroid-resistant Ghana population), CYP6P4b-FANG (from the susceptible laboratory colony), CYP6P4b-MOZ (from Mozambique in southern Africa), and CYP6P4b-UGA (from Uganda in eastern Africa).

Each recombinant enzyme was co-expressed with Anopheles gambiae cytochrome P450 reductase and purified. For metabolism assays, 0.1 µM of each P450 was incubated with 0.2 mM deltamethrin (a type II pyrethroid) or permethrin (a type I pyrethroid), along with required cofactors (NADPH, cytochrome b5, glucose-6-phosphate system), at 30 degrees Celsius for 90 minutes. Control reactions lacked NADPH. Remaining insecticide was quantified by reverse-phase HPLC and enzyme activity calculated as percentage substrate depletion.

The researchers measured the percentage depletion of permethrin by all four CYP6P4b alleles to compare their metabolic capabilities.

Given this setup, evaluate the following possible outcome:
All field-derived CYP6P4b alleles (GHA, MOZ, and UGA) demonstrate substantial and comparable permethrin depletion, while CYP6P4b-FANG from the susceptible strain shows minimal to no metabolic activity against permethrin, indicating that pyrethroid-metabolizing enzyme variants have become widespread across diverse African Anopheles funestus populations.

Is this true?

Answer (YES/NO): NO